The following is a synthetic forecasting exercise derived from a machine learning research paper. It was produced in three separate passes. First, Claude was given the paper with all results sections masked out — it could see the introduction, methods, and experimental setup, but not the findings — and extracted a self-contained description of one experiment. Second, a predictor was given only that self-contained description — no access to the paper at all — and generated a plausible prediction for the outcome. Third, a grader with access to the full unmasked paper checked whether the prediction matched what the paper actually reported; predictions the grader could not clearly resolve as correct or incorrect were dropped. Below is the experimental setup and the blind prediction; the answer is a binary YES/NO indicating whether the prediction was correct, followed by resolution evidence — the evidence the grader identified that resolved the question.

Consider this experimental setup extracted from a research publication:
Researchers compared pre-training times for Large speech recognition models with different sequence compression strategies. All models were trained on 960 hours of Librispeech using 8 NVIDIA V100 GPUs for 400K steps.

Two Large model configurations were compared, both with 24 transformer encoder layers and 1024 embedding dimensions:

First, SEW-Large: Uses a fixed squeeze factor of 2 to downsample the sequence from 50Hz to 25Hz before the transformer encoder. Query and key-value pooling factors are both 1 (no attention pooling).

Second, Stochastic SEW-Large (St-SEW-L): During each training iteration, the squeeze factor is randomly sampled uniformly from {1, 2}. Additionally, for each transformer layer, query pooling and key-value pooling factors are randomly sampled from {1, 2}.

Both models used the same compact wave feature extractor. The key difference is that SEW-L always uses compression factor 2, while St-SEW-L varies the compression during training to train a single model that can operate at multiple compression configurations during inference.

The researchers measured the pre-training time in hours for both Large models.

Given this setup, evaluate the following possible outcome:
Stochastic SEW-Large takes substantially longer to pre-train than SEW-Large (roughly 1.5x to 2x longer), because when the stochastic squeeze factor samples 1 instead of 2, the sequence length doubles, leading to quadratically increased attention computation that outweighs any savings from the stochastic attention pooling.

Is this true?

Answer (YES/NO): NO